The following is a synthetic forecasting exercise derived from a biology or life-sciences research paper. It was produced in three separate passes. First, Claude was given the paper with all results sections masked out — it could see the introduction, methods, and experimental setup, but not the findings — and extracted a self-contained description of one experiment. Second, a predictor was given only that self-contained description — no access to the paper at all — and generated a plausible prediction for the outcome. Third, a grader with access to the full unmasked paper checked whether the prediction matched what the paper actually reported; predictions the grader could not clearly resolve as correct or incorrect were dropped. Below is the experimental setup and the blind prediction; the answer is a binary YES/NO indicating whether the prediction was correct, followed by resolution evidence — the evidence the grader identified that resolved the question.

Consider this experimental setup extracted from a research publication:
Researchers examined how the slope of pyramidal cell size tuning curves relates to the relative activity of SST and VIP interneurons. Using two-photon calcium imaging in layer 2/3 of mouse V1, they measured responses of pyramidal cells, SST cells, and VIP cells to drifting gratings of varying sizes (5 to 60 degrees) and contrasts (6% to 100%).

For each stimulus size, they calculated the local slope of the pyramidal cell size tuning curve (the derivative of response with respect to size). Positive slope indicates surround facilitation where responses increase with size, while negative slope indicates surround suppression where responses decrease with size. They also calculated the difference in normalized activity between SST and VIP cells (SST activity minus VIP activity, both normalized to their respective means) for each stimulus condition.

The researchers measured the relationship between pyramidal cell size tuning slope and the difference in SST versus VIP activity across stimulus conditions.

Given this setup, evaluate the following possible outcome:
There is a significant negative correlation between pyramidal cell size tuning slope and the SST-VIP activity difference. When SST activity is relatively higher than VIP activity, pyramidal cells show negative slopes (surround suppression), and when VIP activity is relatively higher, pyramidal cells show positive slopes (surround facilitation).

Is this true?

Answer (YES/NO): YES